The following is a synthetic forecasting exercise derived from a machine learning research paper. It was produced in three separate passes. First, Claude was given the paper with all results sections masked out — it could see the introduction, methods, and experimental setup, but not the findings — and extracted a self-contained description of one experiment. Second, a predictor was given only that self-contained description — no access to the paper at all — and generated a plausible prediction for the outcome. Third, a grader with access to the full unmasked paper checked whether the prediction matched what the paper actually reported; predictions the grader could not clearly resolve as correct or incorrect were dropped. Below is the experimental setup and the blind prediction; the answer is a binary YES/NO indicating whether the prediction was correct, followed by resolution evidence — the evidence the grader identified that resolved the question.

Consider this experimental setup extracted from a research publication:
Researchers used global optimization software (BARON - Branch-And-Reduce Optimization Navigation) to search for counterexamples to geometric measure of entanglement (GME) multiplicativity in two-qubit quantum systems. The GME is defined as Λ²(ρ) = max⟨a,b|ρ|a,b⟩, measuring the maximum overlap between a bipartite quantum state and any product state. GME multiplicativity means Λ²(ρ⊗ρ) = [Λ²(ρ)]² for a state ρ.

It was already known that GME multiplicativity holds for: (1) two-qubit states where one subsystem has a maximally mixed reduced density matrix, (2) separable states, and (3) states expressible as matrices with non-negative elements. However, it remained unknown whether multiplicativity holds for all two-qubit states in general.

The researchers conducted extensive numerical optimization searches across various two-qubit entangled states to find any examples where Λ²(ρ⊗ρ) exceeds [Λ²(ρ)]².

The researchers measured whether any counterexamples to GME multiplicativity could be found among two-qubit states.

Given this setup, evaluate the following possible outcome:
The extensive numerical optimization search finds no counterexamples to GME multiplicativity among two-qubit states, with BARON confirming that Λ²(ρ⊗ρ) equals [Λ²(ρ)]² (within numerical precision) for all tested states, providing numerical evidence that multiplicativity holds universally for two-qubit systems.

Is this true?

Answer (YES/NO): YES